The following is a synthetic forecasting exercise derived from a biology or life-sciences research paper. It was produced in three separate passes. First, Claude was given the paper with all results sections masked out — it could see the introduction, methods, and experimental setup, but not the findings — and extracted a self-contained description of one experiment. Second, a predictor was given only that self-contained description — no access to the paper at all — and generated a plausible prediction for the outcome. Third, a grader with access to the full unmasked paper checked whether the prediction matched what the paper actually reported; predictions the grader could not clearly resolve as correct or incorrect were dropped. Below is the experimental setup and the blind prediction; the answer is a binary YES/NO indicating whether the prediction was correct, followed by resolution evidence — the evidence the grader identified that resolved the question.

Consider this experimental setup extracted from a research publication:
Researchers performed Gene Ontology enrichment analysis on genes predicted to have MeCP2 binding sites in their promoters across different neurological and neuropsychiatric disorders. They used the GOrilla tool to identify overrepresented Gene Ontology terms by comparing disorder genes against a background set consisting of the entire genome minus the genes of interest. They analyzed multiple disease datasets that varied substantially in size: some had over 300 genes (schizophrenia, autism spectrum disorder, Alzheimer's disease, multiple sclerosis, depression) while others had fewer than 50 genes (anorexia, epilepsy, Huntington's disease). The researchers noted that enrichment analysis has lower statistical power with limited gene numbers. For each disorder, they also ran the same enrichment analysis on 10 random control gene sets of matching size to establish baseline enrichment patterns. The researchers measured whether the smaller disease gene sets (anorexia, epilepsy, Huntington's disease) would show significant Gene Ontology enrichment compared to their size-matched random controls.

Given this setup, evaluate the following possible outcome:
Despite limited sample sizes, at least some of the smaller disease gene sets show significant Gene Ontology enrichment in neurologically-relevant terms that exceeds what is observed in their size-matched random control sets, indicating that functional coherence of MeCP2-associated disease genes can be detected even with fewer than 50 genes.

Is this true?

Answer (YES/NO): NO